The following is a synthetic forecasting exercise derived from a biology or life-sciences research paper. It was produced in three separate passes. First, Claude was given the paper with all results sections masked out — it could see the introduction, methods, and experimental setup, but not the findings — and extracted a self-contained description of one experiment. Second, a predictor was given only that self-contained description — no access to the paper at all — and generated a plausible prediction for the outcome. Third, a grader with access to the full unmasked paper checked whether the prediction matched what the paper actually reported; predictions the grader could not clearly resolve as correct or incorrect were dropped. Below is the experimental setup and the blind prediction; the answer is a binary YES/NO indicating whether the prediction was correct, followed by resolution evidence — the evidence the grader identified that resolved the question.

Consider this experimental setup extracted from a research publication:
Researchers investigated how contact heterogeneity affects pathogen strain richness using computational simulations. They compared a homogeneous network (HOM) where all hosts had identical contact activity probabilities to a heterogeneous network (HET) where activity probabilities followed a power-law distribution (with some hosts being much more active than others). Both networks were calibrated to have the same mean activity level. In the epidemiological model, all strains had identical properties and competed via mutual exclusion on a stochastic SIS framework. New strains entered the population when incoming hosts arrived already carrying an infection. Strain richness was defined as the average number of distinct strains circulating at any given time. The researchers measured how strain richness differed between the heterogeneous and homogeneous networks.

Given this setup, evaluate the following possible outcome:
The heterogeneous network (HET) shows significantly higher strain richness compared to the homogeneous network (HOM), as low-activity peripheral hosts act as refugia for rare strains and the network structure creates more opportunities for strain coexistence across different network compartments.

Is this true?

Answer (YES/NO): NO